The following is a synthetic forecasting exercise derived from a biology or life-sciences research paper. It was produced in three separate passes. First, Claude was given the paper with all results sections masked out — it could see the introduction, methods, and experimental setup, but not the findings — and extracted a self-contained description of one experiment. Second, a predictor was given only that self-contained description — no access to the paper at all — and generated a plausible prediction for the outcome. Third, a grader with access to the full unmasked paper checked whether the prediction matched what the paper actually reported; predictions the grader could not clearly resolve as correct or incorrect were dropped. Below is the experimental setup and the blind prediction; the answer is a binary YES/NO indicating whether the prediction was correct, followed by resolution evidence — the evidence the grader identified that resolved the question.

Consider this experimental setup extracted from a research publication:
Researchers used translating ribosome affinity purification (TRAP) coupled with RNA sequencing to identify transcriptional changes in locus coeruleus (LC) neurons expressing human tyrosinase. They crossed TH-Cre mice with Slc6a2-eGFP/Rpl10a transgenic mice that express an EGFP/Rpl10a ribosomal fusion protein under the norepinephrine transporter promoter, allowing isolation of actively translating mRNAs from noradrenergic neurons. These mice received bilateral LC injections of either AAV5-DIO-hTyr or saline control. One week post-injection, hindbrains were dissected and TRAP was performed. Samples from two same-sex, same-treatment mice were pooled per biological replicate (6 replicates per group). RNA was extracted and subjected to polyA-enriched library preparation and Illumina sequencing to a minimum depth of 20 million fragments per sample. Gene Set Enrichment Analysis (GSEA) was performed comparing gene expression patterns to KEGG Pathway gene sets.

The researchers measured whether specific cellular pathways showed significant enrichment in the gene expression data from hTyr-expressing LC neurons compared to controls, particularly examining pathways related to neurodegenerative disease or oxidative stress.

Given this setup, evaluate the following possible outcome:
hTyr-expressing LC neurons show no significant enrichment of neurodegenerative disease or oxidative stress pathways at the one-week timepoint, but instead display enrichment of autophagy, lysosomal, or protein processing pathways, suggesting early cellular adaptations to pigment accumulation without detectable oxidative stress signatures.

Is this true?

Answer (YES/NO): NO